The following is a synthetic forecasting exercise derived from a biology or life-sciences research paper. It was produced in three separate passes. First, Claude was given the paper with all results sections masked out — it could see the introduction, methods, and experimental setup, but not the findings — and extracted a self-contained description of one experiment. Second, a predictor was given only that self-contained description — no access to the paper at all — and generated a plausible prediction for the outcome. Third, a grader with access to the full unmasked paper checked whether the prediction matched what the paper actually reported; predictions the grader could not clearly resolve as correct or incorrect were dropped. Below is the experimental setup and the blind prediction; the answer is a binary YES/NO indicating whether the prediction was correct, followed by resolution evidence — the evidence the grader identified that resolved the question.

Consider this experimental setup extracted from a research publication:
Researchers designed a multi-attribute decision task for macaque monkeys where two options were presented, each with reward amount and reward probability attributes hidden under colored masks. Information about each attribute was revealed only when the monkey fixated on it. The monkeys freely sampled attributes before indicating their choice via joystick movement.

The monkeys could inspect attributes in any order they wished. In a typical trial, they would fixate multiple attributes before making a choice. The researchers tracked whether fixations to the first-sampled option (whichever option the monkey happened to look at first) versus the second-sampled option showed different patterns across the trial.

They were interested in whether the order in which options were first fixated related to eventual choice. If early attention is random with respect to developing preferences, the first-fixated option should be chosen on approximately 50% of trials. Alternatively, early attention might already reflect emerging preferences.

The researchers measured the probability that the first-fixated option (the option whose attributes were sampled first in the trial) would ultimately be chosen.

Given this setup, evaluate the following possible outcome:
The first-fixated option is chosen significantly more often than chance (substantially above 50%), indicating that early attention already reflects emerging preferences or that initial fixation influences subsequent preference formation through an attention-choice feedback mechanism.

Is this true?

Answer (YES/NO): NO